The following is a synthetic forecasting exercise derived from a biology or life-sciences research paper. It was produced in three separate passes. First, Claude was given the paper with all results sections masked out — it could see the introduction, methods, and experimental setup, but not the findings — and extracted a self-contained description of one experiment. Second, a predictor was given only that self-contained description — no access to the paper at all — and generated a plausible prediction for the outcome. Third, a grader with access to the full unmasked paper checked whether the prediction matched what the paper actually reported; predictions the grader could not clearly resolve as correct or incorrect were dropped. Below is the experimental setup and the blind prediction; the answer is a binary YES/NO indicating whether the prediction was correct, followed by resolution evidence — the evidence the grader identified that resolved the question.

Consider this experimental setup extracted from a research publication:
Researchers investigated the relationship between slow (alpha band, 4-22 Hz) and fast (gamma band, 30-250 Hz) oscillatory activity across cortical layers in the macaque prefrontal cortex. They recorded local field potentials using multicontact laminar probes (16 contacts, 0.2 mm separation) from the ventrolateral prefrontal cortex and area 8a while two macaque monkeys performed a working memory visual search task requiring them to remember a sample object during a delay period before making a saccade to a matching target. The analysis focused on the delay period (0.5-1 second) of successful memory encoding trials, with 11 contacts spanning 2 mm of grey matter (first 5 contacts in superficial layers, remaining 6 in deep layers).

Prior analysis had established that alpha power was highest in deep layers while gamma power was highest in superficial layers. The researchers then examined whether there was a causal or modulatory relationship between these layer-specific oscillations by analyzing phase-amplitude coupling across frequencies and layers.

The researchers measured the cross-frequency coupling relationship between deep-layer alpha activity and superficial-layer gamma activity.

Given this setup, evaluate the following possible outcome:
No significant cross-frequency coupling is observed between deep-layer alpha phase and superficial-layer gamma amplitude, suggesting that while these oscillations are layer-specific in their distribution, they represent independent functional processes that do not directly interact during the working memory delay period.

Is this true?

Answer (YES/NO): NO